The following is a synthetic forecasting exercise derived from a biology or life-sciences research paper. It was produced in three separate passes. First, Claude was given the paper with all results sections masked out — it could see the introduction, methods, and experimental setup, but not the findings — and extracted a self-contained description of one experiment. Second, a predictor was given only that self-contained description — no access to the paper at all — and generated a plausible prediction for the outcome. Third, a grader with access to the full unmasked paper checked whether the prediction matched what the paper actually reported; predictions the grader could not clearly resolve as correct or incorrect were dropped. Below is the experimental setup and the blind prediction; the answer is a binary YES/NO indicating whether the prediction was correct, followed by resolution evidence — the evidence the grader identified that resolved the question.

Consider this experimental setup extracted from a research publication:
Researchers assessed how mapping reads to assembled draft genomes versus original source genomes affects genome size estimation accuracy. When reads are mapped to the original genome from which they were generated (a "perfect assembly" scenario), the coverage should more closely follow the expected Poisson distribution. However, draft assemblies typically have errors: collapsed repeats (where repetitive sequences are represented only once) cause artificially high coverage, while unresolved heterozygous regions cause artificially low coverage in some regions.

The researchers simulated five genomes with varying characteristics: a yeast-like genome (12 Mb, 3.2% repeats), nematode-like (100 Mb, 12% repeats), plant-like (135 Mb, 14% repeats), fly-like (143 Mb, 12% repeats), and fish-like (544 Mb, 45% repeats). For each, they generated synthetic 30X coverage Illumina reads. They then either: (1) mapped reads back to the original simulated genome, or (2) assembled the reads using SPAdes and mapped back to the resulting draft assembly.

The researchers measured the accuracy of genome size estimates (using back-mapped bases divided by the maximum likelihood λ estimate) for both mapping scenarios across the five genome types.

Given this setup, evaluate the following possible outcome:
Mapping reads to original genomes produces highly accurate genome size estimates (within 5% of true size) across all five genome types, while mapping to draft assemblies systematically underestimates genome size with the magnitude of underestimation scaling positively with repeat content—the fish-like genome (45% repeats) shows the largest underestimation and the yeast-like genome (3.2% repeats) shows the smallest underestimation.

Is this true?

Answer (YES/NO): NO